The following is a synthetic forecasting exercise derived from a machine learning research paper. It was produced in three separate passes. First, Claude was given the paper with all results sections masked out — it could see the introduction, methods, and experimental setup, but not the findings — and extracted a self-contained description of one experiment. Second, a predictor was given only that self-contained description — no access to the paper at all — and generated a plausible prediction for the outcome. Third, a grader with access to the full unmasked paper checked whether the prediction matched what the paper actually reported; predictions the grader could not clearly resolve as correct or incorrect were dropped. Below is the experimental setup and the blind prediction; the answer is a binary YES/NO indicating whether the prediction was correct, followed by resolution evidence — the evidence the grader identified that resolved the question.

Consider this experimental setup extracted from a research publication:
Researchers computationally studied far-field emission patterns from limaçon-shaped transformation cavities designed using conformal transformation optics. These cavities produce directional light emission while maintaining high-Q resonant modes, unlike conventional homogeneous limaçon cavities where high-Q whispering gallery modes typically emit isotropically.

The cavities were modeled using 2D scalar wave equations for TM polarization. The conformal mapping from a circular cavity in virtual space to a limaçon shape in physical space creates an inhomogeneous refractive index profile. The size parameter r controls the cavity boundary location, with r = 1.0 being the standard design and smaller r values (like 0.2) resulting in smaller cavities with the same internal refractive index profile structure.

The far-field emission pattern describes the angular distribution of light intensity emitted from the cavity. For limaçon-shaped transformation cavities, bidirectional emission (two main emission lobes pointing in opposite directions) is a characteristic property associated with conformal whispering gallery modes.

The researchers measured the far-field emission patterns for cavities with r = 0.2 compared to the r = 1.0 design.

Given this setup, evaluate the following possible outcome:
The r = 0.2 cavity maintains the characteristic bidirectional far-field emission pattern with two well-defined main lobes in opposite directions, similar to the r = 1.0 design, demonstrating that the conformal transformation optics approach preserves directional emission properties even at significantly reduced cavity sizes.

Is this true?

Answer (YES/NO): NO